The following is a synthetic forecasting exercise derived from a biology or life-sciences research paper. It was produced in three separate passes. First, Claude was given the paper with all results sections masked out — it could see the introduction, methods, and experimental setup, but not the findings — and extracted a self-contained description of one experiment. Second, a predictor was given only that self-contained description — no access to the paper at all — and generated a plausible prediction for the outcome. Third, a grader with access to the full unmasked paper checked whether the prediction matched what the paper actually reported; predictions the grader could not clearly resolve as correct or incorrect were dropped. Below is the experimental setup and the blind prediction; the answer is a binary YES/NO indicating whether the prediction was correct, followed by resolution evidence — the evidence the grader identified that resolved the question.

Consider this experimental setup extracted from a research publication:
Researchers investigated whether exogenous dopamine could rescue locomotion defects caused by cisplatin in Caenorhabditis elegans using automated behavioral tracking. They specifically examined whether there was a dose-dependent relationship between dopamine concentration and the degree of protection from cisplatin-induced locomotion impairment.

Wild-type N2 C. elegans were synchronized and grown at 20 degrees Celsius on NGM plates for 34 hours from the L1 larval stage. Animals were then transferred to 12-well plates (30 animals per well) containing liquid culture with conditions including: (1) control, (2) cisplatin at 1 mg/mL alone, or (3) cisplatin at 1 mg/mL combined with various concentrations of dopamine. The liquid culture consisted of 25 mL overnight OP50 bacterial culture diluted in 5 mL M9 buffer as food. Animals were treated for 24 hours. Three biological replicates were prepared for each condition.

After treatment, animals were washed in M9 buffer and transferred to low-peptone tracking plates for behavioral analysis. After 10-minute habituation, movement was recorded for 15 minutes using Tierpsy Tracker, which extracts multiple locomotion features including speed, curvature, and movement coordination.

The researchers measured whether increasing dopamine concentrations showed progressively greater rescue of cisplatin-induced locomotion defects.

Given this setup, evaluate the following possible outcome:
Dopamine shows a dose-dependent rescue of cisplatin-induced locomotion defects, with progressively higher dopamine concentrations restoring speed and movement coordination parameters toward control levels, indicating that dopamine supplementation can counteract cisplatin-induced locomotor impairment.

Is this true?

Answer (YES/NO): YES